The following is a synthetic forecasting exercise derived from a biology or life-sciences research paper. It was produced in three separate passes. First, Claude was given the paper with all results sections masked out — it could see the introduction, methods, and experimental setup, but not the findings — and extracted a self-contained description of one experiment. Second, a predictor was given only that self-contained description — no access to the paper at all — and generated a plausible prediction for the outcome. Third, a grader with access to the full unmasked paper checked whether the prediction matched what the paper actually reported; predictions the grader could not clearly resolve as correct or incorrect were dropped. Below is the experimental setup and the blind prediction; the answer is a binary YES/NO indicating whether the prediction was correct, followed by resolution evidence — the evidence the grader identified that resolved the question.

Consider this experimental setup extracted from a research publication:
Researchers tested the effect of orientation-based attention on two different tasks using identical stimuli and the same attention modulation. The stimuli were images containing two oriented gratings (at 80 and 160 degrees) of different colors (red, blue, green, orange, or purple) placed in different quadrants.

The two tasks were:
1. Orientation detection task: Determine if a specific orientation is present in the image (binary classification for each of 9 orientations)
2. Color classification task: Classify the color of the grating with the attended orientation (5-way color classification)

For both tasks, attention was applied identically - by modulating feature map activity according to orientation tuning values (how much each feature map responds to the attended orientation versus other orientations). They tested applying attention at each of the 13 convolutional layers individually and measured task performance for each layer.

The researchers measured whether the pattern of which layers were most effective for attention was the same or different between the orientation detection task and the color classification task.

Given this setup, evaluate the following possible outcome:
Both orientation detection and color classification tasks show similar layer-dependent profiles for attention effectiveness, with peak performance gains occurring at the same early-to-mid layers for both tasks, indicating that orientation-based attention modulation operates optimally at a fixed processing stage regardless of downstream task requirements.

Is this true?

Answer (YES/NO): NO